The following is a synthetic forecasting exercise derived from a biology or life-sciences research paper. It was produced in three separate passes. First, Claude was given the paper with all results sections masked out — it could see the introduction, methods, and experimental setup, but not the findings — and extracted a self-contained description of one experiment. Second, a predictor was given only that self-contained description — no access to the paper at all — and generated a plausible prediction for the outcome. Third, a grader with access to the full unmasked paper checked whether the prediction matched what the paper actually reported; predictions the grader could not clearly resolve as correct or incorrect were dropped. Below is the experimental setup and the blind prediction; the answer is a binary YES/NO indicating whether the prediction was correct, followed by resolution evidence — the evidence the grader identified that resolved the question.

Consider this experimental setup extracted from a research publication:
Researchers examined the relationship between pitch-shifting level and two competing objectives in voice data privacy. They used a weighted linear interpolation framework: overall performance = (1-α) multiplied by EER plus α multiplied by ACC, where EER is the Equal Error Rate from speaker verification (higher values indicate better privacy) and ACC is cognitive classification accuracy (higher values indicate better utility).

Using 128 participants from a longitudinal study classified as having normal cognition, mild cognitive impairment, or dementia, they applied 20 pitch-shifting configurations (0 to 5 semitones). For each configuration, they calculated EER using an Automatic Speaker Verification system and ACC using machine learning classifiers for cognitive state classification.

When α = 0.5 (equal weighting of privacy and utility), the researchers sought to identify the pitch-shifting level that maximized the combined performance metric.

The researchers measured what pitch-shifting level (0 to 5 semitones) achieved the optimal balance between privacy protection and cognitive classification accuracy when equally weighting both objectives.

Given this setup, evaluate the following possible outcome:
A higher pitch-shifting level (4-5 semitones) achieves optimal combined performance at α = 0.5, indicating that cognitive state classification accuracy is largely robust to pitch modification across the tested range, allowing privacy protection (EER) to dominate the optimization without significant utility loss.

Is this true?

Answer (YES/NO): NO